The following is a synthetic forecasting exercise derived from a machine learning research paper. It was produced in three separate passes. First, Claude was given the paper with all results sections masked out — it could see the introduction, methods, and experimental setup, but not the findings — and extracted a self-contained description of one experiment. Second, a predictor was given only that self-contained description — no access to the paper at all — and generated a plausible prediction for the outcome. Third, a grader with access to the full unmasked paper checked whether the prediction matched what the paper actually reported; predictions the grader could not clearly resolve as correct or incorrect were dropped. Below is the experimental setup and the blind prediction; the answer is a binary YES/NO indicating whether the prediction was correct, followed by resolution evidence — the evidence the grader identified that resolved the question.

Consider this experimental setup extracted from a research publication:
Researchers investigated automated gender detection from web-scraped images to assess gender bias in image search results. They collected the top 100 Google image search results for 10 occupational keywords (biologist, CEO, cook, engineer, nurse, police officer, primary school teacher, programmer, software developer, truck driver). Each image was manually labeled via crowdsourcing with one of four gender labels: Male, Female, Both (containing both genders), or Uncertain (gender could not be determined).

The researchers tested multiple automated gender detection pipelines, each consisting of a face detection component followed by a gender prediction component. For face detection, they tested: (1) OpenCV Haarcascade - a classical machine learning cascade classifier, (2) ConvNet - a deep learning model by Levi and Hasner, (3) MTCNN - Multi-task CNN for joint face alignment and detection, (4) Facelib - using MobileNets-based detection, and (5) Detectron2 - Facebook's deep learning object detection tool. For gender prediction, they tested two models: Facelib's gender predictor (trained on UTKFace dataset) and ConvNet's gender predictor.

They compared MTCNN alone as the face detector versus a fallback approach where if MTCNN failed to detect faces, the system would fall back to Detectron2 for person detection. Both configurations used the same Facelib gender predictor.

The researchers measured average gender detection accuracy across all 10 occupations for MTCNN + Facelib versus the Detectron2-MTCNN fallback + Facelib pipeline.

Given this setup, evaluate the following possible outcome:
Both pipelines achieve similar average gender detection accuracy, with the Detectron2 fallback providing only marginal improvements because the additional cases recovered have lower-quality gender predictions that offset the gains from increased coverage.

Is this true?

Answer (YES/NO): NO